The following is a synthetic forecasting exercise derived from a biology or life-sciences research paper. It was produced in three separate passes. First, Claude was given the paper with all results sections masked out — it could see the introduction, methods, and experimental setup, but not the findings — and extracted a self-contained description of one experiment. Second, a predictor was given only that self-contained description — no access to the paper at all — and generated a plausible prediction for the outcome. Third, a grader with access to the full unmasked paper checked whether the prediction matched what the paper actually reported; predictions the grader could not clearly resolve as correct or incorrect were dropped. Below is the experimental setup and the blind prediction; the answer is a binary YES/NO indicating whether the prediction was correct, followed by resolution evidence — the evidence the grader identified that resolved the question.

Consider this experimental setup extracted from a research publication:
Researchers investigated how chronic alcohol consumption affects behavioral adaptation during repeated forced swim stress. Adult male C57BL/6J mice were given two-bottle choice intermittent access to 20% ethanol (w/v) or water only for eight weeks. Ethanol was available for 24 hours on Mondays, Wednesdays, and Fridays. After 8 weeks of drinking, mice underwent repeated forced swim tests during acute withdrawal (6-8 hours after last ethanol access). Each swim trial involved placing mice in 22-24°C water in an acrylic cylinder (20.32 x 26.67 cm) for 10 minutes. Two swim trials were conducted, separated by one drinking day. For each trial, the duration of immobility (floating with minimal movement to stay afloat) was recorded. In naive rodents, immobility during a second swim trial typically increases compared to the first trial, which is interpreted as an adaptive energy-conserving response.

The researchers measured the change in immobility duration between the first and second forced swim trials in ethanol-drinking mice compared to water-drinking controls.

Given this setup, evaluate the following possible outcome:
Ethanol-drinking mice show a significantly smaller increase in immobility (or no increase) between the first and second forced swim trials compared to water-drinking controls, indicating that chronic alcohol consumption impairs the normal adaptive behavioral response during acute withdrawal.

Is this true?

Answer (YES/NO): YES